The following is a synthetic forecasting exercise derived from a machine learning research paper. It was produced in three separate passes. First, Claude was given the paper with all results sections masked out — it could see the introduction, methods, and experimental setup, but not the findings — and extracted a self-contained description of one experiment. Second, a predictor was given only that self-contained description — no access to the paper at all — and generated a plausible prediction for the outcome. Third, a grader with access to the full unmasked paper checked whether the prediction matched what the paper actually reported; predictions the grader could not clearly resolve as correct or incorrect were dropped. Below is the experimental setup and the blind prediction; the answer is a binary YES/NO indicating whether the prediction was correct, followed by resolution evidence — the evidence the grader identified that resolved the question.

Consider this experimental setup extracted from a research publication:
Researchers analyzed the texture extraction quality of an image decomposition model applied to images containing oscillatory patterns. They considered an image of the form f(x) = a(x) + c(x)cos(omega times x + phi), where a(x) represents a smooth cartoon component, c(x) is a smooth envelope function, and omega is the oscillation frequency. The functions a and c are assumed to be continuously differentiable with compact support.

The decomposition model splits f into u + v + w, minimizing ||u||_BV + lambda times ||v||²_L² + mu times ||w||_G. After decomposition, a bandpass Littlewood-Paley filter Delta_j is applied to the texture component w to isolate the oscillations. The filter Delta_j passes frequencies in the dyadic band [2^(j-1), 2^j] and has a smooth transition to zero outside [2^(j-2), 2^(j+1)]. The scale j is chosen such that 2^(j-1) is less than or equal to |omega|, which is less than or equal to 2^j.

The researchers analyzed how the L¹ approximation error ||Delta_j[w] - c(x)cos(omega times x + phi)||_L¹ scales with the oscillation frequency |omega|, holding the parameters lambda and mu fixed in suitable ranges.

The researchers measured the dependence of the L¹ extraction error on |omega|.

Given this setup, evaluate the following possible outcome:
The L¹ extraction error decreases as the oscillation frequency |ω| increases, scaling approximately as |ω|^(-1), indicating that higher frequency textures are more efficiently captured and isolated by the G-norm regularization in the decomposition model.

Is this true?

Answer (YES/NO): YES